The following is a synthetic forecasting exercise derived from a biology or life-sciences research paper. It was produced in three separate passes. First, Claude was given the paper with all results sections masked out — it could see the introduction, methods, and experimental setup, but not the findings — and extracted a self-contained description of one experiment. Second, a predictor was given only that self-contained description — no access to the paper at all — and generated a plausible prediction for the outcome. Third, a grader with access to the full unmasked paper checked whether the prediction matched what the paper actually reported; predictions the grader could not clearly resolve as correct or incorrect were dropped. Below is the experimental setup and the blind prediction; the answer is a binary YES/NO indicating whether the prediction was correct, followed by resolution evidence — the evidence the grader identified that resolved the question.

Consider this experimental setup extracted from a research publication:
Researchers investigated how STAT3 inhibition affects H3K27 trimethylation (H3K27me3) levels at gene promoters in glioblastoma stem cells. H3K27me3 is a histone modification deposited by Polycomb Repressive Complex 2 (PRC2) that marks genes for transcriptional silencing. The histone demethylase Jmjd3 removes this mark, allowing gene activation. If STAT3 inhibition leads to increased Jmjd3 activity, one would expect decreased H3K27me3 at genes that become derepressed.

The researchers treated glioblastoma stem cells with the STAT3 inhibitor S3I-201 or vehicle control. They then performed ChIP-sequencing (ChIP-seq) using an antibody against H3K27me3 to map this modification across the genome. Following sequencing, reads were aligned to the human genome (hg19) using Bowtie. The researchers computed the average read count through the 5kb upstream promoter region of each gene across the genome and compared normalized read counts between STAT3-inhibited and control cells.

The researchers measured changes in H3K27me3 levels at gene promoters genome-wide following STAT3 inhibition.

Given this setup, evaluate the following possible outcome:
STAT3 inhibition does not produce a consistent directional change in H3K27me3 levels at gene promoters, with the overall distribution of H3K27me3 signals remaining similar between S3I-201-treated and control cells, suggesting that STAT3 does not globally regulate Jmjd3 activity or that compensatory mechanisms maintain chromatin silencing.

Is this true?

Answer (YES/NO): NO